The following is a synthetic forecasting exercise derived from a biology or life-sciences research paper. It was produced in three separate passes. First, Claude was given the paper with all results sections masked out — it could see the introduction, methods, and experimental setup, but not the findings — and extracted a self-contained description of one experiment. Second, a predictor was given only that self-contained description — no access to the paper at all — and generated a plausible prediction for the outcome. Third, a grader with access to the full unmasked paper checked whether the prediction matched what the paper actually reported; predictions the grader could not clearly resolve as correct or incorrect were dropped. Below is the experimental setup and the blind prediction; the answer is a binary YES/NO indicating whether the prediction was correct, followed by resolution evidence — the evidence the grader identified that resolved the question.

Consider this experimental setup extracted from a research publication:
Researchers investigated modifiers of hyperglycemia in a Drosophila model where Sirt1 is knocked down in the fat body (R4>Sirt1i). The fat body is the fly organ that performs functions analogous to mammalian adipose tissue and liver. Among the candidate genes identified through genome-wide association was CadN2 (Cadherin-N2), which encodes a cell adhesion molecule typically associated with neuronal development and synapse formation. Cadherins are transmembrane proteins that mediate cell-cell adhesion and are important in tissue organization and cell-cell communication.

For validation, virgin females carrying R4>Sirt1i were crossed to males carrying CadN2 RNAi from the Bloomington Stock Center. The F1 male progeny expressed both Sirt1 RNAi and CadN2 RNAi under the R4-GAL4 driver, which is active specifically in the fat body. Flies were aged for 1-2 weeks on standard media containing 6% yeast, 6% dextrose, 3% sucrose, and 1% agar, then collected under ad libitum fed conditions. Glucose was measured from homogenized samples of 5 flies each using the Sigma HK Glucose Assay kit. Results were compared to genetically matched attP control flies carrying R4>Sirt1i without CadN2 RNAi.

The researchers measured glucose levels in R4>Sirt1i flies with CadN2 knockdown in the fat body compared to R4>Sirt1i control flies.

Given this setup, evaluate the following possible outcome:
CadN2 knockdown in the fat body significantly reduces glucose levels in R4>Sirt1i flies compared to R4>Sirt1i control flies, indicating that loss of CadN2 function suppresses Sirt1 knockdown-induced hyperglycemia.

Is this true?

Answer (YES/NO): NO